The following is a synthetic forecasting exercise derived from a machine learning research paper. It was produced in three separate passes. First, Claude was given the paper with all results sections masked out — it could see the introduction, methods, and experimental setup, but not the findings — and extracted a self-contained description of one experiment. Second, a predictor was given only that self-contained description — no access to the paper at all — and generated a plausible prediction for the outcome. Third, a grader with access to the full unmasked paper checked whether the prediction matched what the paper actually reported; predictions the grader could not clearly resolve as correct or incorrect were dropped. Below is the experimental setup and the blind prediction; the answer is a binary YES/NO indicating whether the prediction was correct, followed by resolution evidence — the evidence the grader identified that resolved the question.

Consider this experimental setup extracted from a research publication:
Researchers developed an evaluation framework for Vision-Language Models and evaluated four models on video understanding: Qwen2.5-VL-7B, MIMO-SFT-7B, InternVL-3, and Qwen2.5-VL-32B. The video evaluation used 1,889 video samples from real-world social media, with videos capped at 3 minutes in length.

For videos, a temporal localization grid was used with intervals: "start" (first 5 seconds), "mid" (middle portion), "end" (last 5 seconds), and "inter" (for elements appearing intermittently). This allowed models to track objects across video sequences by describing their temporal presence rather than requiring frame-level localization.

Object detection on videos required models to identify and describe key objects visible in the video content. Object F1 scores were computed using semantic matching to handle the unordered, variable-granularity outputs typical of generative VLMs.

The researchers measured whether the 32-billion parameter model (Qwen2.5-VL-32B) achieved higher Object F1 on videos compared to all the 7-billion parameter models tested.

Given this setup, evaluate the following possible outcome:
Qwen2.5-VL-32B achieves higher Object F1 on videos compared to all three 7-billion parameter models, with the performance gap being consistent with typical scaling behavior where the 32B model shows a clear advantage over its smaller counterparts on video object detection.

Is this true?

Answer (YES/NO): NO